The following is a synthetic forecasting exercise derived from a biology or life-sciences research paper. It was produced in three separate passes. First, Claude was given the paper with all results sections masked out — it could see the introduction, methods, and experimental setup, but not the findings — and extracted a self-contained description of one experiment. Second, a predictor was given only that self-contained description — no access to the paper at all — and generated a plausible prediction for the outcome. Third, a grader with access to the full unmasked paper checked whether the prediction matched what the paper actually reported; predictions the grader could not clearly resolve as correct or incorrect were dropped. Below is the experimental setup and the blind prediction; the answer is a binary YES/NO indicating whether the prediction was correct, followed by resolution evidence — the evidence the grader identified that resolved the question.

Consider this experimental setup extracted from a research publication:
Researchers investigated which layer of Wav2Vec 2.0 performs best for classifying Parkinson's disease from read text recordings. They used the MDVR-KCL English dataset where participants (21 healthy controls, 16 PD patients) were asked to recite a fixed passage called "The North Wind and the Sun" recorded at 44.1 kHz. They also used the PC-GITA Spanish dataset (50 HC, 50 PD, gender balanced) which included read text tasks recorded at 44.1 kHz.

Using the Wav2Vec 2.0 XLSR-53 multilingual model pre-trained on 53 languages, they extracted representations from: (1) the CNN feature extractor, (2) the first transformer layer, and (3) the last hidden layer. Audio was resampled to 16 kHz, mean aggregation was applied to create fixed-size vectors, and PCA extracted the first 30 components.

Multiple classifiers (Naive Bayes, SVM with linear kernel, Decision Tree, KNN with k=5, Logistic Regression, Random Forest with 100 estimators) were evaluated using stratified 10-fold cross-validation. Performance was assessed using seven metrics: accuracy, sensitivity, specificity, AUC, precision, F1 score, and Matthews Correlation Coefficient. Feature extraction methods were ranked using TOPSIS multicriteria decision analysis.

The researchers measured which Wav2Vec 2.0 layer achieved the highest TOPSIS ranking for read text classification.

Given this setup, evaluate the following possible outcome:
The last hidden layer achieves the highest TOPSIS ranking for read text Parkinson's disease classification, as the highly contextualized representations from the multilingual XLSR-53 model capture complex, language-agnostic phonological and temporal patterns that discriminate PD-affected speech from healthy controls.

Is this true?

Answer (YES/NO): NO